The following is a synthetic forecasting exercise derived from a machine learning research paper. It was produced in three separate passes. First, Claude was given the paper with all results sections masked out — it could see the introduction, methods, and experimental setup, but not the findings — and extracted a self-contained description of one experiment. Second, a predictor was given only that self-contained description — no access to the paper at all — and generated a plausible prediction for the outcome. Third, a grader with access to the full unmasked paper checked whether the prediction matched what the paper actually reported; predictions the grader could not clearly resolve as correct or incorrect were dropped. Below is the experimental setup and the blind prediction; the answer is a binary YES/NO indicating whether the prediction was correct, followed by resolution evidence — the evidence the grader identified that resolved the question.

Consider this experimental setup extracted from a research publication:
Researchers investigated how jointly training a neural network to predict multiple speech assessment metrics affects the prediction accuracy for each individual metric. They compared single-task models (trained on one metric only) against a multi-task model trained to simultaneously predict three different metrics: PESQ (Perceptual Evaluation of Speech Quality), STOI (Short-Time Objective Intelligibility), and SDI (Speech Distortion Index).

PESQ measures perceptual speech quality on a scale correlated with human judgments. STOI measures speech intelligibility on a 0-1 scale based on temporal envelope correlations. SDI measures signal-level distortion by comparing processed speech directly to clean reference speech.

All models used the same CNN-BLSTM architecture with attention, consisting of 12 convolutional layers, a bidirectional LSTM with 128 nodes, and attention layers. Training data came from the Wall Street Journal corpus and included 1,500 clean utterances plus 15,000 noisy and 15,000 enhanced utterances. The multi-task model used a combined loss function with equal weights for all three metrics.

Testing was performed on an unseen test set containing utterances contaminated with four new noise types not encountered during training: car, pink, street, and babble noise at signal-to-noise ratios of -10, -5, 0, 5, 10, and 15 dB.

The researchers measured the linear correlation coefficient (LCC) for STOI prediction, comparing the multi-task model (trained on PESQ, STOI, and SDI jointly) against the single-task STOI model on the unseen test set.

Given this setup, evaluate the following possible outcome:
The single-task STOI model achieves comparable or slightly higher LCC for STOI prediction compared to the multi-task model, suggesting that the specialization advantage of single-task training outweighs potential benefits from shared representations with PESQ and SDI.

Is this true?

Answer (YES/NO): YES